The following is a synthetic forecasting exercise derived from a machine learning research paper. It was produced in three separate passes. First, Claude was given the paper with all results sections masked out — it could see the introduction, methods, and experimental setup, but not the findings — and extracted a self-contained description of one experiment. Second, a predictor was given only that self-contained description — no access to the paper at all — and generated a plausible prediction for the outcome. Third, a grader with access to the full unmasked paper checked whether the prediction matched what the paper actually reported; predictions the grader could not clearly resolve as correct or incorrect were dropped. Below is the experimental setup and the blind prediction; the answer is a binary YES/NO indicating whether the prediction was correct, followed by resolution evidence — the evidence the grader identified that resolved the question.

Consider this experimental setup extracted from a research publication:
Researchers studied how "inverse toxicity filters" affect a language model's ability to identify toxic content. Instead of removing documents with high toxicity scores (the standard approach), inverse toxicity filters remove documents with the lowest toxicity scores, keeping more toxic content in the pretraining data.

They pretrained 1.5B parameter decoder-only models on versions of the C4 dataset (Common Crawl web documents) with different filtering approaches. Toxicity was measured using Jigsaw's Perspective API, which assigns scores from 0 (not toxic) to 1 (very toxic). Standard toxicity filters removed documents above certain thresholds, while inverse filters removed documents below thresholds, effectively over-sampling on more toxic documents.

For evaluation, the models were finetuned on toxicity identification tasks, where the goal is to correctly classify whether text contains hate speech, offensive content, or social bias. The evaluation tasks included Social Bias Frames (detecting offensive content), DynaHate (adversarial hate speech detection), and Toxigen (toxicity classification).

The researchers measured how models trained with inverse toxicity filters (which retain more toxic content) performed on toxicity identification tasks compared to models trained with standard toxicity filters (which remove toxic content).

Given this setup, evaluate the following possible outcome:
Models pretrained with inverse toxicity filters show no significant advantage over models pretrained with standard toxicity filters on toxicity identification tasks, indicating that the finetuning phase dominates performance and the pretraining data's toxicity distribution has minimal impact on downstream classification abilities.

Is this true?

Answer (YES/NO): NO